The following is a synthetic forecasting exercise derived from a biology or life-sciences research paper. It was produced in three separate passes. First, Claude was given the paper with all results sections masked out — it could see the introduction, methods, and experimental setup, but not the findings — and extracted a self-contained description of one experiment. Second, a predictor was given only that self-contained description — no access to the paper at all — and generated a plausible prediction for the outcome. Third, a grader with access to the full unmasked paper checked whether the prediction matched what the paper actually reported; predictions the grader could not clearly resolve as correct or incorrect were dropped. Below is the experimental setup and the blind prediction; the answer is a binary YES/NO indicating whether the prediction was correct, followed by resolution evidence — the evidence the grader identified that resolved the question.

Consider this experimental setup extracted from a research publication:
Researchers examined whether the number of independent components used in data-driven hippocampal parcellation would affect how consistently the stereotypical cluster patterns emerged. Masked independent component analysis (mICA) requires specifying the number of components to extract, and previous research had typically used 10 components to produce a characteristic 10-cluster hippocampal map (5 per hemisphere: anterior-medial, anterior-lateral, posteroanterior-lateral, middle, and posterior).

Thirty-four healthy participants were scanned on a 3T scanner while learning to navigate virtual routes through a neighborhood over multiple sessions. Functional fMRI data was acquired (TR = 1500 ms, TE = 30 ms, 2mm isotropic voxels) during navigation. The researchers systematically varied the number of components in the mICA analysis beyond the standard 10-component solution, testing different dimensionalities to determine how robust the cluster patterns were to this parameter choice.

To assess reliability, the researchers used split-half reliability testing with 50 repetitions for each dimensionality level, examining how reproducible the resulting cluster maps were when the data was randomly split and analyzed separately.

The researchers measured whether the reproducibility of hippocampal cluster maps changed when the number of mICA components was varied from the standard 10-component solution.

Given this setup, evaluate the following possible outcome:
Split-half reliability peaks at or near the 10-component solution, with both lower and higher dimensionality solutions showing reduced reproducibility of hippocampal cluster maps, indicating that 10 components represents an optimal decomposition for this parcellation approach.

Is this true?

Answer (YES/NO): NO